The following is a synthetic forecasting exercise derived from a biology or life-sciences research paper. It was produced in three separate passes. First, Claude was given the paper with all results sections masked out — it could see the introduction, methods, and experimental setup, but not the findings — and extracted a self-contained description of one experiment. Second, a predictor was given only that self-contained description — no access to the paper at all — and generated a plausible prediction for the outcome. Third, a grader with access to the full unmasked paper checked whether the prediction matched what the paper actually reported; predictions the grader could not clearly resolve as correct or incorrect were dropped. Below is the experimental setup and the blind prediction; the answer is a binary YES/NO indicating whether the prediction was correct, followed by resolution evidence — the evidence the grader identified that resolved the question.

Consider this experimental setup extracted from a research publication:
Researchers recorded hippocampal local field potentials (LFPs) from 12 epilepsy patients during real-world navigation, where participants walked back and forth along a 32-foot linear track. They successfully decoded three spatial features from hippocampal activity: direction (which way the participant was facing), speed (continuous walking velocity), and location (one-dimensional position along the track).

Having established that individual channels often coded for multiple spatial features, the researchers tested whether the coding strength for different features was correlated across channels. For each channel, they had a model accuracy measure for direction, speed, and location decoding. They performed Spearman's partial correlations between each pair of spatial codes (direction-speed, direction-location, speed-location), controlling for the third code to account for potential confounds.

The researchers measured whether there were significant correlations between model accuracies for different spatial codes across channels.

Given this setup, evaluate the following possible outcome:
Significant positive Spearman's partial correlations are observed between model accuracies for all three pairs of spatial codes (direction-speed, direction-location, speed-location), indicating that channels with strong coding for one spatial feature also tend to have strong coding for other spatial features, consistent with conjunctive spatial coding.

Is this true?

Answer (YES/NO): NO